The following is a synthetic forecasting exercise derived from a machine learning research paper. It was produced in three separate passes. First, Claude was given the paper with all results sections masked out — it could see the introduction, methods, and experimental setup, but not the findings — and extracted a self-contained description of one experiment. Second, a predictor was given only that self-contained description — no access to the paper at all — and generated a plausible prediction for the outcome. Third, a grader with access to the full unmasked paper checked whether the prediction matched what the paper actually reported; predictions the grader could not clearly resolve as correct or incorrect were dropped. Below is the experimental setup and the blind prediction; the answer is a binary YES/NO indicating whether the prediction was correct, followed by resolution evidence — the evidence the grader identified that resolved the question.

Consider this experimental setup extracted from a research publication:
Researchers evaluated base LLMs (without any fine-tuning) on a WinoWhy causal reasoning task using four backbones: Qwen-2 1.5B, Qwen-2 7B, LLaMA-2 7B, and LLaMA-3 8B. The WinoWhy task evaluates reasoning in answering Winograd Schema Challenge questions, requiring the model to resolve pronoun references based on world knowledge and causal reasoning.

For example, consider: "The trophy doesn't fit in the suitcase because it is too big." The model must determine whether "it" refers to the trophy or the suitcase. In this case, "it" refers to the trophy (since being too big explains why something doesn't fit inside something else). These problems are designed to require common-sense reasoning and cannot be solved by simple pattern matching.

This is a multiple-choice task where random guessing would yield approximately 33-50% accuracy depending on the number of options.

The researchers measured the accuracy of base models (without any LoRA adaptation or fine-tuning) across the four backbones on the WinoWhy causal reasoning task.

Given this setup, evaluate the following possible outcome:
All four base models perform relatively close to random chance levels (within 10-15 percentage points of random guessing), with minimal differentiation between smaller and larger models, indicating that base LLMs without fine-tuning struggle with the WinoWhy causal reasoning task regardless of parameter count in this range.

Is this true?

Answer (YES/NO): NO